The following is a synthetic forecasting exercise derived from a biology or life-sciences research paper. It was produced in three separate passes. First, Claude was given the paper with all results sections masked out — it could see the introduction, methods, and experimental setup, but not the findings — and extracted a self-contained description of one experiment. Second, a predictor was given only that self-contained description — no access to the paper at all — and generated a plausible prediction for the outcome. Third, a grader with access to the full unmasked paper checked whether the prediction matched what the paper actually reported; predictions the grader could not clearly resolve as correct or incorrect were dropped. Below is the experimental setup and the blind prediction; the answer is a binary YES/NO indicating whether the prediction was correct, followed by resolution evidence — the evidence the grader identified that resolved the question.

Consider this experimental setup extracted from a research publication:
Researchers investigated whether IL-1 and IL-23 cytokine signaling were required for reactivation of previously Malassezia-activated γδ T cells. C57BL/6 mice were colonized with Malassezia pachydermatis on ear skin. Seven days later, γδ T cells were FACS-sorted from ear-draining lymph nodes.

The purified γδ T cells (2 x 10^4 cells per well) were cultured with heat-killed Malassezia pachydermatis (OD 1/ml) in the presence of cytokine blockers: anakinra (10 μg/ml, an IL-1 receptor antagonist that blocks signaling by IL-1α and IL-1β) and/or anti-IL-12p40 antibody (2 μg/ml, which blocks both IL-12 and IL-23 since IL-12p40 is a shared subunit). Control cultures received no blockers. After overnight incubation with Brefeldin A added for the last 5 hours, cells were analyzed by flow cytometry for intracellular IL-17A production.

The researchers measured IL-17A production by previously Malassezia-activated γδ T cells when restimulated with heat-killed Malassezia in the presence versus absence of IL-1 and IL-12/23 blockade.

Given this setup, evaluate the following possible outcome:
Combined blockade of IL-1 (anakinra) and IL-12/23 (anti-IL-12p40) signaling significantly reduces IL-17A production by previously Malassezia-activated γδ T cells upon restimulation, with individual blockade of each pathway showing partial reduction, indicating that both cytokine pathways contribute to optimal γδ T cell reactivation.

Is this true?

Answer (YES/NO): NO